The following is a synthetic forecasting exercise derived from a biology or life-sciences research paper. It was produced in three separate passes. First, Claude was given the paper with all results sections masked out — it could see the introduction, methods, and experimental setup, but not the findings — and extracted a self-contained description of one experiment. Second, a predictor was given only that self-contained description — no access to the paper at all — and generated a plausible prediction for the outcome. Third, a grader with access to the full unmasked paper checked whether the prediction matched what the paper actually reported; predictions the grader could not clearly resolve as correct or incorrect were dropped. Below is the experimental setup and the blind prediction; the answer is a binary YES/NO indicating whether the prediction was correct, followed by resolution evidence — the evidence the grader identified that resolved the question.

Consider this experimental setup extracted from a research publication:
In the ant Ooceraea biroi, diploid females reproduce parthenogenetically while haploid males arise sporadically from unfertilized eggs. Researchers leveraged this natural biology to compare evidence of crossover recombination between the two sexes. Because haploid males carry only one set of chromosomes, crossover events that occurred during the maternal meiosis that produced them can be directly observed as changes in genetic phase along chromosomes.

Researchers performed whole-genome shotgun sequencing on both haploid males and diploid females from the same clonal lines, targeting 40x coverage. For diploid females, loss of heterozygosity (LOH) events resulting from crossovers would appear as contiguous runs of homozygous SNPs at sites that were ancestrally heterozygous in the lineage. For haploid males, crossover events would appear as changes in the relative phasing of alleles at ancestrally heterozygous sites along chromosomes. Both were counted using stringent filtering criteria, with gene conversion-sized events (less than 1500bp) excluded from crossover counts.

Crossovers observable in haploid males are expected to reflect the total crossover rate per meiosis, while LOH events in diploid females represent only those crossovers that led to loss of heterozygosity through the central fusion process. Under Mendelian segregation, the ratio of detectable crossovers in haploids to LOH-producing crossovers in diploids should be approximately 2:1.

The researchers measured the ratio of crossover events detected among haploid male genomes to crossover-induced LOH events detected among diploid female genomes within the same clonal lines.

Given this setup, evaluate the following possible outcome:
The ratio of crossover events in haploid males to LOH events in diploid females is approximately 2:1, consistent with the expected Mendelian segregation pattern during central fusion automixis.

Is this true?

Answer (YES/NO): NO